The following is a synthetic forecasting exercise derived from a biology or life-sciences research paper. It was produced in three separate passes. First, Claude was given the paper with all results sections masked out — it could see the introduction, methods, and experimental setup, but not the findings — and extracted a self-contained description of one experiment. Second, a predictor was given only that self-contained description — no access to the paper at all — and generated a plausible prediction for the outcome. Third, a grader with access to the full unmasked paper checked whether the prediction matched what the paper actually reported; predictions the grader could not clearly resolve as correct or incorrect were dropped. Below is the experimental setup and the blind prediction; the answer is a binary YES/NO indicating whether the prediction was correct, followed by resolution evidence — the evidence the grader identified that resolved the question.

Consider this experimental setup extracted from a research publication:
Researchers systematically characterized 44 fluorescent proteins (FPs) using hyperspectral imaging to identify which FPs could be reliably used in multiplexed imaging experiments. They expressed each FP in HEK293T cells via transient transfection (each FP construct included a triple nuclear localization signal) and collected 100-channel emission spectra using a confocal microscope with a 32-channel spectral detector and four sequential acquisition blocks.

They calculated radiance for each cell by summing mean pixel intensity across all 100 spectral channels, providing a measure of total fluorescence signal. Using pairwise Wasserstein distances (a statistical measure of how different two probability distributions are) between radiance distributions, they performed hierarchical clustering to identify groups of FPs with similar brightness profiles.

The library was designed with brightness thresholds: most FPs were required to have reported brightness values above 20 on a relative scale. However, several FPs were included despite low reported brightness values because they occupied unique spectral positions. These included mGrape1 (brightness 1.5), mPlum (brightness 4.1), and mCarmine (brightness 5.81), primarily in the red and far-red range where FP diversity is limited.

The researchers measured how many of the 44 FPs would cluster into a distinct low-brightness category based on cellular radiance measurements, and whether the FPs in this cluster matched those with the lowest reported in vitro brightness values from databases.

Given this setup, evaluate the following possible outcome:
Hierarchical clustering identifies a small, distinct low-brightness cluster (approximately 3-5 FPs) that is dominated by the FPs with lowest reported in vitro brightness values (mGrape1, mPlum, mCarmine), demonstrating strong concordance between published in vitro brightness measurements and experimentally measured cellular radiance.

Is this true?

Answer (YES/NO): NO